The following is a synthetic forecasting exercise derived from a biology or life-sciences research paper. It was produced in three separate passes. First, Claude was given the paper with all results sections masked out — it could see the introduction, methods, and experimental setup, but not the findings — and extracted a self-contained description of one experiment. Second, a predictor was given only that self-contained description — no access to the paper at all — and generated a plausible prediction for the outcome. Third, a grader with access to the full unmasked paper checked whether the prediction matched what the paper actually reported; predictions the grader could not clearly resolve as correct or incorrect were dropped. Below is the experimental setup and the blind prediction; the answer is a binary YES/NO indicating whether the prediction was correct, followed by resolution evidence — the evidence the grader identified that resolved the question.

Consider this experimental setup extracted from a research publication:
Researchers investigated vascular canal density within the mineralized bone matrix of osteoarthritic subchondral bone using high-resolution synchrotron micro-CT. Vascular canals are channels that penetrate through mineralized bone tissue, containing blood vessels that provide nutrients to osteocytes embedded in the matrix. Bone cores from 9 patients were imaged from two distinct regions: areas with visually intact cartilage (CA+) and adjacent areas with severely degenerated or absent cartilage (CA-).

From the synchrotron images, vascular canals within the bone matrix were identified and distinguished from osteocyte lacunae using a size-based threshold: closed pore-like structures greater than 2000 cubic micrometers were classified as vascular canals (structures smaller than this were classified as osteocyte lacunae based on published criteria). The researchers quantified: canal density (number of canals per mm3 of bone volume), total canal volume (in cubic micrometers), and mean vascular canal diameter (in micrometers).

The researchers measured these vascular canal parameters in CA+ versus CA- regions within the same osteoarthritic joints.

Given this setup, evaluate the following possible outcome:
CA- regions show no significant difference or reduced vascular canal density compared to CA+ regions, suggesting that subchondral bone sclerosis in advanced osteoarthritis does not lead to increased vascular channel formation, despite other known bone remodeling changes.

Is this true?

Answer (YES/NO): NO